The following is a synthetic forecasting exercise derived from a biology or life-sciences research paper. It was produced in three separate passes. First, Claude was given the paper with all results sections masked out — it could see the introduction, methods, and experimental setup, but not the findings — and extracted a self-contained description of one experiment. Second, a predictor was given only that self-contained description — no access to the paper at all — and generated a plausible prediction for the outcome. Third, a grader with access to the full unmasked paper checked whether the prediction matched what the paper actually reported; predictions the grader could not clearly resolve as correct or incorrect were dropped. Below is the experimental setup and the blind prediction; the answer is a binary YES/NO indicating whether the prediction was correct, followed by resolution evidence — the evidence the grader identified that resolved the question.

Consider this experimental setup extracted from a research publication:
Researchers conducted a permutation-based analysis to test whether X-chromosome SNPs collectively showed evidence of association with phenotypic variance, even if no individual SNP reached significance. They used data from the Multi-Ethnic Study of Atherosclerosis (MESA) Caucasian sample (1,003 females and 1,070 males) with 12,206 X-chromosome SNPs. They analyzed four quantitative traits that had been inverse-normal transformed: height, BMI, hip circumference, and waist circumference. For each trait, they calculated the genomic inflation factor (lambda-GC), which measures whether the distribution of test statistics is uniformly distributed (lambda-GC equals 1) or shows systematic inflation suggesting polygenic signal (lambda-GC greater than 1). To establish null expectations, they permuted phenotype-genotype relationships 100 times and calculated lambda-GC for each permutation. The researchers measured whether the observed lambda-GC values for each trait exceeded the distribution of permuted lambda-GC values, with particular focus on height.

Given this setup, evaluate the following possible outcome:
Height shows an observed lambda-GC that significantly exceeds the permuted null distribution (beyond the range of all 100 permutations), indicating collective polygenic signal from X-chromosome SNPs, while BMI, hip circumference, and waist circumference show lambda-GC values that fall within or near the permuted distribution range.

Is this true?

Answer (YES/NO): NO